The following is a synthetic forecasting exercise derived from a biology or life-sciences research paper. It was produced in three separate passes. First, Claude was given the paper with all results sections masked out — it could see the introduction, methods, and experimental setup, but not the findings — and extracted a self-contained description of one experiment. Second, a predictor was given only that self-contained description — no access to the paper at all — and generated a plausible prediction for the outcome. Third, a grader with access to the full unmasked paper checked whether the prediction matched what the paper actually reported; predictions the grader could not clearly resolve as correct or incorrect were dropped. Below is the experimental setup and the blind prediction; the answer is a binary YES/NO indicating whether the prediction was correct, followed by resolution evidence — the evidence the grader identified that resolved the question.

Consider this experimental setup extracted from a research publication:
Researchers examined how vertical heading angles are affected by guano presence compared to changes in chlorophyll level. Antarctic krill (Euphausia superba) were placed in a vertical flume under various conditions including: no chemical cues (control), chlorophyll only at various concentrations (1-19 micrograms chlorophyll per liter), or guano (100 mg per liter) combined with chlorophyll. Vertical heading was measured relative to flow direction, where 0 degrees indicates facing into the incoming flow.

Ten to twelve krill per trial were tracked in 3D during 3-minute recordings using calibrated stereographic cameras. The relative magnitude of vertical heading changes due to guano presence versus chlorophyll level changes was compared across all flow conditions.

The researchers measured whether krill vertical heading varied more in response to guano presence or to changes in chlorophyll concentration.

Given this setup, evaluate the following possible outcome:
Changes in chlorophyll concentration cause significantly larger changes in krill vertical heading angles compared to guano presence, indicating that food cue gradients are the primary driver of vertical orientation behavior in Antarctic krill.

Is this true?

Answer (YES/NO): NO